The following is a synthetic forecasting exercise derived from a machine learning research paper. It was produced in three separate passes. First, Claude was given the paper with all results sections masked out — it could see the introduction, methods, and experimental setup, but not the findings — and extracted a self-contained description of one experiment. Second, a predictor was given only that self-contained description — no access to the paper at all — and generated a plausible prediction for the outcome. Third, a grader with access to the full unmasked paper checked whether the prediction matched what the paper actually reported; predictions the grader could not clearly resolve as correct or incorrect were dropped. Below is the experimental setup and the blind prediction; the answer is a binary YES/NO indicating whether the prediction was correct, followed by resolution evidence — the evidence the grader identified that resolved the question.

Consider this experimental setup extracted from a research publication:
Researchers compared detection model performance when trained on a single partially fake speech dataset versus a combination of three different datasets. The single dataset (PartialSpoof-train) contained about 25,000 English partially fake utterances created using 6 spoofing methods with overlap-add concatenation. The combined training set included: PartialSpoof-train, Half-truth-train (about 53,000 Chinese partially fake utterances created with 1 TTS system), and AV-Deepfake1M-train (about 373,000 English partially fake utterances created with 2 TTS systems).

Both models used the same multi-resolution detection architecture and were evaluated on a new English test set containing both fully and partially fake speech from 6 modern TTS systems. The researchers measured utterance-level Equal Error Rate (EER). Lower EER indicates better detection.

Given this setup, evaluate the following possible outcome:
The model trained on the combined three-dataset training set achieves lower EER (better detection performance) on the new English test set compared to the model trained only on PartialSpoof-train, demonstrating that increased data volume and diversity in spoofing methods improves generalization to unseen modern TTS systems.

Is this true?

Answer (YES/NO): NO